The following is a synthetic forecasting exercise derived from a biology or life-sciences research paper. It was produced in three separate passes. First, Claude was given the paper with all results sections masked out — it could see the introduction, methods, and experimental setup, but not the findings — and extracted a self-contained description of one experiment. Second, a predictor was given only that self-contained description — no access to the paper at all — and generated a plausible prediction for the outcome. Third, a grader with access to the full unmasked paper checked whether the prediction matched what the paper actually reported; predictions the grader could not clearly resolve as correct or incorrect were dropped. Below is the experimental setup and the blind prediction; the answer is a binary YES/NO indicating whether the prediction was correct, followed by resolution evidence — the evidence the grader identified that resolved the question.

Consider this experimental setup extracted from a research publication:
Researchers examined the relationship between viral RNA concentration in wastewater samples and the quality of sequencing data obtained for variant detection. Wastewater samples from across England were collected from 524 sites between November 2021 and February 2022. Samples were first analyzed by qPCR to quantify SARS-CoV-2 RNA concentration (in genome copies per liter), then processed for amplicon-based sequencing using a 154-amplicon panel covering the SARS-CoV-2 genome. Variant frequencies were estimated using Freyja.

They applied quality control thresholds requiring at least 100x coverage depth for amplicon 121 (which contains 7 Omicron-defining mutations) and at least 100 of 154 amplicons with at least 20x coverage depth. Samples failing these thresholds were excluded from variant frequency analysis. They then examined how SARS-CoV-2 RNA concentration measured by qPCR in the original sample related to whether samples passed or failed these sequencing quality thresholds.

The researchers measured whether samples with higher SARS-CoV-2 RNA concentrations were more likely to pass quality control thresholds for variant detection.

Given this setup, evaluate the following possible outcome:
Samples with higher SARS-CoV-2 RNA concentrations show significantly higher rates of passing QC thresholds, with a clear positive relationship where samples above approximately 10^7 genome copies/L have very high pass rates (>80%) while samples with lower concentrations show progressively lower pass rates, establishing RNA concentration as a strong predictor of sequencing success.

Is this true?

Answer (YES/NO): NO